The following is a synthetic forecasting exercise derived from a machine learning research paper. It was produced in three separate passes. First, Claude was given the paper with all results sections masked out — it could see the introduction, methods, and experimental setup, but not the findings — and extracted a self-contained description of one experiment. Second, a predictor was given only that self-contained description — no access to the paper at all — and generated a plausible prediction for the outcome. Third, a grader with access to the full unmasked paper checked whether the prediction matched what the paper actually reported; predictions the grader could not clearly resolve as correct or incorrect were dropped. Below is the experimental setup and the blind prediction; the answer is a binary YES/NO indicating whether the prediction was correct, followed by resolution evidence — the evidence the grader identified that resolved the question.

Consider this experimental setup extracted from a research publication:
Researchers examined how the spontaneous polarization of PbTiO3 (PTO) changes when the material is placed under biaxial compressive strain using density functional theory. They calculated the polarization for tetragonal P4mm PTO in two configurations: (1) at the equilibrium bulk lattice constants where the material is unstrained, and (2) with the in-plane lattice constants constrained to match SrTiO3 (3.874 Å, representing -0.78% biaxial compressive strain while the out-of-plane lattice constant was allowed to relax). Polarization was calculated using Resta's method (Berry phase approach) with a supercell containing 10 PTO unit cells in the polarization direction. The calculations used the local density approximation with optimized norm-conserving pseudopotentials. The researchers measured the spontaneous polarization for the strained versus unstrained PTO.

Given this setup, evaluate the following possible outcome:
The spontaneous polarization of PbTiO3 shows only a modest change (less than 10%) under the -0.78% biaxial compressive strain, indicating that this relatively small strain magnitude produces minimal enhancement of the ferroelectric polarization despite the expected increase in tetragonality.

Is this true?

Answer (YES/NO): YES